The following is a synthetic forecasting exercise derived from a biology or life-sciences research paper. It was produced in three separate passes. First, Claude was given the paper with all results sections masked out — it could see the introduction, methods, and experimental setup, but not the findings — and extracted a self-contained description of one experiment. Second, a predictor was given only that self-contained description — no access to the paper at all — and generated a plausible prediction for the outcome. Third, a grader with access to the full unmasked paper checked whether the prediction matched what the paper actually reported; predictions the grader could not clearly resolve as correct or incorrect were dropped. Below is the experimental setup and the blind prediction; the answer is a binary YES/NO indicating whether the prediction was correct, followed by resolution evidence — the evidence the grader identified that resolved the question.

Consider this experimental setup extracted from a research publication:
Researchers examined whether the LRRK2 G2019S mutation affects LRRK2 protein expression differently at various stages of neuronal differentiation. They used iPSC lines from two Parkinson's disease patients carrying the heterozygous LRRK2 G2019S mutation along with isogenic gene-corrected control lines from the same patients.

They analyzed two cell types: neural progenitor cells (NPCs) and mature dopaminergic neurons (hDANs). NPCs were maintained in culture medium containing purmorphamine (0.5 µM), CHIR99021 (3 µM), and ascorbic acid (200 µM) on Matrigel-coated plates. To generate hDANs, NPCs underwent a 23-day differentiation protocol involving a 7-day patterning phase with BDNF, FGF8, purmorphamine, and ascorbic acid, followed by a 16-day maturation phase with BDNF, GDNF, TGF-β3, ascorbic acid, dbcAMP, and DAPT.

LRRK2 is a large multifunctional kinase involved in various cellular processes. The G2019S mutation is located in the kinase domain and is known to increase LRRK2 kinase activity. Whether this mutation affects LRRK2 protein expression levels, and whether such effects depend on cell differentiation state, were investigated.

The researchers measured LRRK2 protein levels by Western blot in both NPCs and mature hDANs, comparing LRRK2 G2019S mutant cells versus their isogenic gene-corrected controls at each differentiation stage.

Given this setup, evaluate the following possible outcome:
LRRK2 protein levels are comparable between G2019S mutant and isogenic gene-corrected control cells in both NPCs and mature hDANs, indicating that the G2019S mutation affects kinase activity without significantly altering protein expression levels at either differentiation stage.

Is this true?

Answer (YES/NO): NO